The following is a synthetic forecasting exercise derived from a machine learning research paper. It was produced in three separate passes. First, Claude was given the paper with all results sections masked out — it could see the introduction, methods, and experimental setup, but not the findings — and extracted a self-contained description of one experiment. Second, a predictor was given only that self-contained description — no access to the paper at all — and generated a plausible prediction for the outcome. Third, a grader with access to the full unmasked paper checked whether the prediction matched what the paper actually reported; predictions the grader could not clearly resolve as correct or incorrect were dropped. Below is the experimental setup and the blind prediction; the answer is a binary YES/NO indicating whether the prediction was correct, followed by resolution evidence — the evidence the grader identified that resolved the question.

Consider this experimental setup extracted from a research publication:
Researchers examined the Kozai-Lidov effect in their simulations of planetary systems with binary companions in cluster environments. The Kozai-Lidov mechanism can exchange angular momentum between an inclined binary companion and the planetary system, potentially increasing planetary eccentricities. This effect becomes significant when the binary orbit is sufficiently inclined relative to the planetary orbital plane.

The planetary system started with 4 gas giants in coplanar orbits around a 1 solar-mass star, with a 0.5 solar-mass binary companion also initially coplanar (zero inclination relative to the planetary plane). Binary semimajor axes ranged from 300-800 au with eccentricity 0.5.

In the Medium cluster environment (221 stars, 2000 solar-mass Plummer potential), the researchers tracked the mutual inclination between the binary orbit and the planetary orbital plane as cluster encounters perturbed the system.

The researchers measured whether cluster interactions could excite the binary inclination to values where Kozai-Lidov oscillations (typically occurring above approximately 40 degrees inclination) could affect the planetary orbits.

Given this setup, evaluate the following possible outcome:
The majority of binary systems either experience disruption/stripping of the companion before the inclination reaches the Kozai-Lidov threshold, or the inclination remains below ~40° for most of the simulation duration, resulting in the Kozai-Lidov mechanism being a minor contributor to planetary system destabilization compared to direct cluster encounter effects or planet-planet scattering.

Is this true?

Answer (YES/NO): YES